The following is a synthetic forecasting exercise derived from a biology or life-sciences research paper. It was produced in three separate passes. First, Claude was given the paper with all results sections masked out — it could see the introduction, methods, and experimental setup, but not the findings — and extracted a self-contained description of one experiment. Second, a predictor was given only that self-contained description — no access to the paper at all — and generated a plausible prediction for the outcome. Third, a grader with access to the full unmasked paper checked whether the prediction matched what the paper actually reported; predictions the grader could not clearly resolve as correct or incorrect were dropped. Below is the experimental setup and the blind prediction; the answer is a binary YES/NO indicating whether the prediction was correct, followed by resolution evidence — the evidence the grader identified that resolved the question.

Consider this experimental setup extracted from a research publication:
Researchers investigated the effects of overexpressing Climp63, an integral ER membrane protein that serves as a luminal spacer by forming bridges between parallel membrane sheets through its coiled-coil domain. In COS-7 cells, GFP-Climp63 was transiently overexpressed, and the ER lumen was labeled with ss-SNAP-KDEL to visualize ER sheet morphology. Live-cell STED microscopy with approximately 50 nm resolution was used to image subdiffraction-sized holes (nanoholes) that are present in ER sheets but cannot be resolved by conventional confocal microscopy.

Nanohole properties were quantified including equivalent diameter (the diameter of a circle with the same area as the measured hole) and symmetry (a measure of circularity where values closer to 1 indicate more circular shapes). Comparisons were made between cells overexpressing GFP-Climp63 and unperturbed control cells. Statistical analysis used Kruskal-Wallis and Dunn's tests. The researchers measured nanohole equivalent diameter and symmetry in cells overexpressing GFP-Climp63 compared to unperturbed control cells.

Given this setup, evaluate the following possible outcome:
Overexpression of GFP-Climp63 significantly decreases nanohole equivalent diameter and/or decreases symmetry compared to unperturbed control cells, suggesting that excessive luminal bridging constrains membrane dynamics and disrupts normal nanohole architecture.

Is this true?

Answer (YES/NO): YES